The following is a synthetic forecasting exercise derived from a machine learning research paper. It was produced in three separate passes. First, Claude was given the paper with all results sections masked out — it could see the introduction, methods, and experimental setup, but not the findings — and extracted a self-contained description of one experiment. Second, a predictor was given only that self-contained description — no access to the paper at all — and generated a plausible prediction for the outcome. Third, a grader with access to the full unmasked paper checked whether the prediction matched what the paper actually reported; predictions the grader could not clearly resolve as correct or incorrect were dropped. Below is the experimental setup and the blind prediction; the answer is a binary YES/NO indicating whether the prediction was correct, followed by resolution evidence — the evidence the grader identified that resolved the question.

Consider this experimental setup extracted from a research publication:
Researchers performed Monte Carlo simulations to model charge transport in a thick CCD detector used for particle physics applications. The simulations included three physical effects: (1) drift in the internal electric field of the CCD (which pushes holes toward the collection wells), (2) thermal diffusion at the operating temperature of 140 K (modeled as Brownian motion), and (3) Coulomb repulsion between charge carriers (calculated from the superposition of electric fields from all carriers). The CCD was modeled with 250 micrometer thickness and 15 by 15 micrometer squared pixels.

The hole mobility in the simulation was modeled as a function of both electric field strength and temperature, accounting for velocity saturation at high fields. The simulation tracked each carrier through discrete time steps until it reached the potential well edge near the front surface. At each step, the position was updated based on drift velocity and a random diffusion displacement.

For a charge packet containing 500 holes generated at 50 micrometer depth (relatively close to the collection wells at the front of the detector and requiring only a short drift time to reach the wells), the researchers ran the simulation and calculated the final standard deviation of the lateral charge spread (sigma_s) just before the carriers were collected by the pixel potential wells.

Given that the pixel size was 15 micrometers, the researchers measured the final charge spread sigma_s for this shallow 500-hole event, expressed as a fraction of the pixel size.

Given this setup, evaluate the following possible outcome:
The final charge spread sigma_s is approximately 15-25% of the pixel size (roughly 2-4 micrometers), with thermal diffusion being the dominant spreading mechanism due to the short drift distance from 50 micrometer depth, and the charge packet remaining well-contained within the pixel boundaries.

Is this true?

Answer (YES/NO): YES